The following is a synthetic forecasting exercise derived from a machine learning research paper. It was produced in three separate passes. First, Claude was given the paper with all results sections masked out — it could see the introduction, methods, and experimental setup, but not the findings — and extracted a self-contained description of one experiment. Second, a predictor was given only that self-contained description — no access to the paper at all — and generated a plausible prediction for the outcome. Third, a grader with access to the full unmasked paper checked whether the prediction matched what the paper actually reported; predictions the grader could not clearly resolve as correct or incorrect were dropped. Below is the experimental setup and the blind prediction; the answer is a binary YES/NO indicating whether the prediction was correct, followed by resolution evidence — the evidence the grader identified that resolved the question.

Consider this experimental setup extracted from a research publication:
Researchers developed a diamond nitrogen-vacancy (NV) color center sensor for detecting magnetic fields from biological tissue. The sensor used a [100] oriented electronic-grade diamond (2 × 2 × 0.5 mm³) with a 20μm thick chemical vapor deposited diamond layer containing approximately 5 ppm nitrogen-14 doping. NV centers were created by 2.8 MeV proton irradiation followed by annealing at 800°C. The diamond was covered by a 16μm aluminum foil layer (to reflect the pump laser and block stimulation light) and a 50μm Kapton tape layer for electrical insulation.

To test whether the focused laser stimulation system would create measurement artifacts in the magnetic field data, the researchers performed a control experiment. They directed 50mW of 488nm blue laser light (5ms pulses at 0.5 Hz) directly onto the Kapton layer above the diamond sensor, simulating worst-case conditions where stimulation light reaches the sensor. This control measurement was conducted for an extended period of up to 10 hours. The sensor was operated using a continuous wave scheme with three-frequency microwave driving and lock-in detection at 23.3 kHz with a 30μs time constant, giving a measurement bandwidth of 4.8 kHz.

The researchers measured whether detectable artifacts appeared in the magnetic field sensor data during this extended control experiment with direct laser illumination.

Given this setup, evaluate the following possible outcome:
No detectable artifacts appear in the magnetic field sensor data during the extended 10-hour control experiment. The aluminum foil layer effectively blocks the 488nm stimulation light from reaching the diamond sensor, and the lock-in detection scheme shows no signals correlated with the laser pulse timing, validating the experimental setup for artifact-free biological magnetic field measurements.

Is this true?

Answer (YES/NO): YES